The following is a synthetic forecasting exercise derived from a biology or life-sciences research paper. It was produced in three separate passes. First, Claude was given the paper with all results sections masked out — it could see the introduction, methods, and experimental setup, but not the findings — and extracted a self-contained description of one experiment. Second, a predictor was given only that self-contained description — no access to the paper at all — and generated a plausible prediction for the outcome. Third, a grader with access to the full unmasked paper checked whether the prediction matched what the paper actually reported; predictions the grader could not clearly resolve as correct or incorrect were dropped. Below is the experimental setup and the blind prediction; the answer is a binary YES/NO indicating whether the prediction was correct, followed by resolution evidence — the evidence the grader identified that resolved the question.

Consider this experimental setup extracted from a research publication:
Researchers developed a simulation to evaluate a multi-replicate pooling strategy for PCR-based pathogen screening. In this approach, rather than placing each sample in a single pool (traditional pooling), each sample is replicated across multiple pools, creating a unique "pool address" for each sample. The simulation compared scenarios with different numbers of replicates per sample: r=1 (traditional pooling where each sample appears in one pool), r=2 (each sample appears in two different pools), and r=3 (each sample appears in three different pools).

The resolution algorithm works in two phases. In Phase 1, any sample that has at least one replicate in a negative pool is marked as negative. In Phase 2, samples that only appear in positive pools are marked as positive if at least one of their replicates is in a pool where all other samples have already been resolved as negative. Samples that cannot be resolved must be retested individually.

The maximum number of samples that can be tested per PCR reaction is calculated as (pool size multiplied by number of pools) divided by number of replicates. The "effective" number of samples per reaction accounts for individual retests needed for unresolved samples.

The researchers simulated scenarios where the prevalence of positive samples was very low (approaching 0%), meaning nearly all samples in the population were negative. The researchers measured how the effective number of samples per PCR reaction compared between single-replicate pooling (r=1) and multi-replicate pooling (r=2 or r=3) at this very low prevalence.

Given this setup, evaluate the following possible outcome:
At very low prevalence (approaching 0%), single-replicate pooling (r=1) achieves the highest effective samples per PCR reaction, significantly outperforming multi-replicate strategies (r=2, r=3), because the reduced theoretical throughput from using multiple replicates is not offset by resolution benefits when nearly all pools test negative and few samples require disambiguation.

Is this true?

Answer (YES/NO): YES